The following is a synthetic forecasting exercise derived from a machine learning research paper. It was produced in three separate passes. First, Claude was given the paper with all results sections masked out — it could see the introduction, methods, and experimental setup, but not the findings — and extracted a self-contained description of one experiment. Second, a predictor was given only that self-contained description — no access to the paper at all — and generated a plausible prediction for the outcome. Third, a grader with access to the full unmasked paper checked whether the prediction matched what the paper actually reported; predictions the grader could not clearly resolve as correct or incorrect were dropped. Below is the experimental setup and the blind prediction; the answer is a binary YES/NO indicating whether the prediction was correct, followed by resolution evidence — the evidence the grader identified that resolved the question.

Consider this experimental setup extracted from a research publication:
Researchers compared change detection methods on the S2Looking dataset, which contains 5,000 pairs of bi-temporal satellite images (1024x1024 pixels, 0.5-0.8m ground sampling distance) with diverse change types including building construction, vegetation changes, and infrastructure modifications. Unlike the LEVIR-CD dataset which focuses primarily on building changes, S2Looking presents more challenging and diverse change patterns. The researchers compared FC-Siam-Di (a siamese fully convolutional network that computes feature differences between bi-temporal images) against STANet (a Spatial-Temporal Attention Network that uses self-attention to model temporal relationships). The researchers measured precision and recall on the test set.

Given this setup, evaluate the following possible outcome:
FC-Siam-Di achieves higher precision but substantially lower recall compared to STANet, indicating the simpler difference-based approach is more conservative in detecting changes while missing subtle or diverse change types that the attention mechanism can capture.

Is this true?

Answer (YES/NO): YES